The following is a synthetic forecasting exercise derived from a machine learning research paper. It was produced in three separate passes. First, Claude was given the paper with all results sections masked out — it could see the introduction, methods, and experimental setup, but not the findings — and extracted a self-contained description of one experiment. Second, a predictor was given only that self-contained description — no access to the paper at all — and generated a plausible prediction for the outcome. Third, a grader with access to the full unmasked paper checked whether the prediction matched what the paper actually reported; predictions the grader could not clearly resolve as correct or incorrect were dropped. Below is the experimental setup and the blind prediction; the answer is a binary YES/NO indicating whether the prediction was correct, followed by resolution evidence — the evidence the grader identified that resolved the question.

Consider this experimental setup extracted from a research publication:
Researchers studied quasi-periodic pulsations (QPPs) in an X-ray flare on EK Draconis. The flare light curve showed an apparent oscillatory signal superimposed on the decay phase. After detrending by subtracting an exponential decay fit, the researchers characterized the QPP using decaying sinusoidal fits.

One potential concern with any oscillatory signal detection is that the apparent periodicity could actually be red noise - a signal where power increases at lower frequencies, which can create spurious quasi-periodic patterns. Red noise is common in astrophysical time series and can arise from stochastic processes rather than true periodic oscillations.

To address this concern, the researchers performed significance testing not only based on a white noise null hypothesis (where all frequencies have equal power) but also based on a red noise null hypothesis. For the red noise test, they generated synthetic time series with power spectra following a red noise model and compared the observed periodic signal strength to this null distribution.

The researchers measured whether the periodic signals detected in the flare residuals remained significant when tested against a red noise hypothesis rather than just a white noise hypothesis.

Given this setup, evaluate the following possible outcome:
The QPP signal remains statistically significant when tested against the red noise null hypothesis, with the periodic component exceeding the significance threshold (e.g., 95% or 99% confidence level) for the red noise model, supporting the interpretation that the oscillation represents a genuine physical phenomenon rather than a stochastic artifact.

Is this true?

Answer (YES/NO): YES